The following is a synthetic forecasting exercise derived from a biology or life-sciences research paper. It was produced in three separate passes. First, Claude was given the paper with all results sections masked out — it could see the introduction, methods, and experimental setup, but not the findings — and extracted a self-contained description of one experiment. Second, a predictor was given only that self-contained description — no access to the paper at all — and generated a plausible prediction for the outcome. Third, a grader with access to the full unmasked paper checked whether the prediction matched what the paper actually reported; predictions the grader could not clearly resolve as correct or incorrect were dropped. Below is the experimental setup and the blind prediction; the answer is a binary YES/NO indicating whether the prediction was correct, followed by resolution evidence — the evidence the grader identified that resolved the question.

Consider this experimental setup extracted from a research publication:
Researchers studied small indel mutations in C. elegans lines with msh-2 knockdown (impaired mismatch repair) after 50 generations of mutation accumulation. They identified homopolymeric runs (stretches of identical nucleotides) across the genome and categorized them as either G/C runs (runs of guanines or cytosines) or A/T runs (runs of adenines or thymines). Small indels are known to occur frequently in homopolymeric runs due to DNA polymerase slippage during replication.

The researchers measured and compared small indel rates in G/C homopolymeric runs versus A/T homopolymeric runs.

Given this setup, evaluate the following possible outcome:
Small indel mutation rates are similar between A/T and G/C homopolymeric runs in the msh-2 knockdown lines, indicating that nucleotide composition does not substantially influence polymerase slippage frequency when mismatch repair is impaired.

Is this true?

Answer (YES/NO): NO